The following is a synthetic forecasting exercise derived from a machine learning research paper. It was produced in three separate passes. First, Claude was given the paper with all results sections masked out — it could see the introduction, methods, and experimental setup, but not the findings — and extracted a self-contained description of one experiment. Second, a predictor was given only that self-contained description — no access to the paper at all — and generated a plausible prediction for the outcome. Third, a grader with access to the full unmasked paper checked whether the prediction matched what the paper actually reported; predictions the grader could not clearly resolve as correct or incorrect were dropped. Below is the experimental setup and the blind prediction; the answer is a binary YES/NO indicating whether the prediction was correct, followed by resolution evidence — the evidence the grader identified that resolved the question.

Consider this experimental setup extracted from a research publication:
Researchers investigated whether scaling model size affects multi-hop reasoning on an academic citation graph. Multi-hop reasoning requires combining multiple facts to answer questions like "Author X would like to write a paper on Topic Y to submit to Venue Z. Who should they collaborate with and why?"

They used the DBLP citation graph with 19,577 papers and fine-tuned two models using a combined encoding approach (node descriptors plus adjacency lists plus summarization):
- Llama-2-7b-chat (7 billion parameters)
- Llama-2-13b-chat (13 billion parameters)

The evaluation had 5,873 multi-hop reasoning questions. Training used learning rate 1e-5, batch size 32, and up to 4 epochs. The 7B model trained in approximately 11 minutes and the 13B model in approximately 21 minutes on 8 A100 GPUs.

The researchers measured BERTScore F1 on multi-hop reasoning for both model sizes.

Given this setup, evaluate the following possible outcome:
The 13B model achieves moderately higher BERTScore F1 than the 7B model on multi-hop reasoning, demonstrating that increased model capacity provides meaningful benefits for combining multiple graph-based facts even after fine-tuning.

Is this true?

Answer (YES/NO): NO